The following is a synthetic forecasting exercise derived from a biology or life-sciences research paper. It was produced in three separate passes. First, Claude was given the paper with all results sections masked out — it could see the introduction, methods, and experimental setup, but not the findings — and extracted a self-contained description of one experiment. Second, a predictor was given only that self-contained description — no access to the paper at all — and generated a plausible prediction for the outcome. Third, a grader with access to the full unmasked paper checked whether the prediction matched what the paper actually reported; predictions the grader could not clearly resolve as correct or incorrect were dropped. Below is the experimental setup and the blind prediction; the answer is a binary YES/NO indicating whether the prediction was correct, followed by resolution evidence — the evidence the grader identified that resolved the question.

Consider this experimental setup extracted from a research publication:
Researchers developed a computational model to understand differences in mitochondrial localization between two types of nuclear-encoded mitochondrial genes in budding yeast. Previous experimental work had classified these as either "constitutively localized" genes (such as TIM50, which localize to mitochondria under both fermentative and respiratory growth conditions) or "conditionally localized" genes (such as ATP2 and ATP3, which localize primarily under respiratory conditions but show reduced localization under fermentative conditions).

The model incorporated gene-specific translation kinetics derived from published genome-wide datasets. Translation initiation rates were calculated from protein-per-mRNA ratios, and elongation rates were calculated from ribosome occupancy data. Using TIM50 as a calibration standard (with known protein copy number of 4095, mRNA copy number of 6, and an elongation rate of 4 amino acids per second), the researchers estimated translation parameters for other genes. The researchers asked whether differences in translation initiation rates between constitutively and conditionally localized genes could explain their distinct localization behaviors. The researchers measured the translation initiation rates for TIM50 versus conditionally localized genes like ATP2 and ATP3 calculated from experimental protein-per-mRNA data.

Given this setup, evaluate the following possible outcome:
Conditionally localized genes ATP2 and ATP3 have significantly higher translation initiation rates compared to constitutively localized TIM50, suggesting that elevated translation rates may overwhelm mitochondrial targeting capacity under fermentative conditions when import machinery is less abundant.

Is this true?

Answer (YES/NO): YES